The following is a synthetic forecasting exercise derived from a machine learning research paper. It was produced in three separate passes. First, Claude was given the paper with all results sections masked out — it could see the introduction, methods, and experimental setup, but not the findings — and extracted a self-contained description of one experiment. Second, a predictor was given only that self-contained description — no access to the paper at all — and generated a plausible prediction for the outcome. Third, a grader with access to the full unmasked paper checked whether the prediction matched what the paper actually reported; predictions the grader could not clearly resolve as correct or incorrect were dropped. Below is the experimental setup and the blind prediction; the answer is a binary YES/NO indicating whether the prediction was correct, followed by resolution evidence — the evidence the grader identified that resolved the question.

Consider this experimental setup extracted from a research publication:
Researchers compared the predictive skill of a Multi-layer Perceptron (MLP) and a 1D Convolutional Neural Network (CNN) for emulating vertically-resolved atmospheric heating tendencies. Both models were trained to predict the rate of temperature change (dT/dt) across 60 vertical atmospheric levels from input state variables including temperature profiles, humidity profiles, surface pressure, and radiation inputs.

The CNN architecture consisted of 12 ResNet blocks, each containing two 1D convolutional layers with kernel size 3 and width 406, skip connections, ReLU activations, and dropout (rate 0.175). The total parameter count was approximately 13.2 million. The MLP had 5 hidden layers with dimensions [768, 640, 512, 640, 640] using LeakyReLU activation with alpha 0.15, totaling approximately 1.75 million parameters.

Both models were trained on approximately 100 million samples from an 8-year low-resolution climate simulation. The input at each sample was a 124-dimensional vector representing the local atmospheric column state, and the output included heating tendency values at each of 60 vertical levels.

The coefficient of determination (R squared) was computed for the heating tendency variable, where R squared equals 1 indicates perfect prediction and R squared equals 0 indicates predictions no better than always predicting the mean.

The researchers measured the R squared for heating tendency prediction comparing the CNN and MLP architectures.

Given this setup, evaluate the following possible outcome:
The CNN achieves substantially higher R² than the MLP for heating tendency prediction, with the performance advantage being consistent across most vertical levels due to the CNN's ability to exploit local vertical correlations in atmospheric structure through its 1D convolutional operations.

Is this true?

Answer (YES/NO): NO